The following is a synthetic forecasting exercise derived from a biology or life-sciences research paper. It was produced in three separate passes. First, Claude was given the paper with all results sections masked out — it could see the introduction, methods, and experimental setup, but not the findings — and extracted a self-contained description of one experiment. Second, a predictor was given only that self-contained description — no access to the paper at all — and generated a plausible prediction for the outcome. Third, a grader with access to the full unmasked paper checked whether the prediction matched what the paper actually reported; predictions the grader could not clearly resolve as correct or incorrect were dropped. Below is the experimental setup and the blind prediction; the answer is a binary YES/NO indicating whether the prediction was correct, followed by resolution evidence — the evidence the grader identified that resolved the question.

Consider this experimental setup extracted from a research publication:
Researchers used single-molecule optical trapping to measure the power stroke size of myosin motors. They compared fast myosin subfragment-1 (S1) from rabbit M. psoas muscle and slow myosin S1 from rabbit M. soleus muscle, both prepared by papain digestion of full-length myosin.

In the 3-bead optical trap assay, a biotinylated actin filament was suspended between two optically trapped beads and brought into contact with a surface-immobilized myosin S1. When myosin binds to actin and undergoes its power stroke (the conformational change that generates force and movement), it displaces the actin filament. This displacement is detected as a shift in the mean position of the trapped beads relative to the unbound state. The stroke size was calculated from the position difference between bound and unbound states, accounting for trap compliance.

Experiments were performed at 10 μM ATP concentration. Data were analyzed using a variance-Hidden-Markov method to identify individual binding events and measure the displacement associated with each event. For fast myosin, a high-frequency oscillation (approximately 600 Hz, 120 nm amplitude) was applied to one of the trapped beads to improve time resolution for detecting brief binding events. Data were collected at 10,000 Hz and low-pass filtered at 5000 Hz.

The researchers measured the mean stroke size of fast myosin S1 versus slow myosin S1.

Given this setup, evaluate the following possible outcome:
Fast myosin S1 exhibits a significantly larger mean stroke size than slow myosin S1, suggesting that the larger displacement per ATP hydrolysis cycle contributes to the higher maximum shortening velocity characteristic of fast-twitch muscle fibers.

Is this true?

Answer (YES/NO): NO